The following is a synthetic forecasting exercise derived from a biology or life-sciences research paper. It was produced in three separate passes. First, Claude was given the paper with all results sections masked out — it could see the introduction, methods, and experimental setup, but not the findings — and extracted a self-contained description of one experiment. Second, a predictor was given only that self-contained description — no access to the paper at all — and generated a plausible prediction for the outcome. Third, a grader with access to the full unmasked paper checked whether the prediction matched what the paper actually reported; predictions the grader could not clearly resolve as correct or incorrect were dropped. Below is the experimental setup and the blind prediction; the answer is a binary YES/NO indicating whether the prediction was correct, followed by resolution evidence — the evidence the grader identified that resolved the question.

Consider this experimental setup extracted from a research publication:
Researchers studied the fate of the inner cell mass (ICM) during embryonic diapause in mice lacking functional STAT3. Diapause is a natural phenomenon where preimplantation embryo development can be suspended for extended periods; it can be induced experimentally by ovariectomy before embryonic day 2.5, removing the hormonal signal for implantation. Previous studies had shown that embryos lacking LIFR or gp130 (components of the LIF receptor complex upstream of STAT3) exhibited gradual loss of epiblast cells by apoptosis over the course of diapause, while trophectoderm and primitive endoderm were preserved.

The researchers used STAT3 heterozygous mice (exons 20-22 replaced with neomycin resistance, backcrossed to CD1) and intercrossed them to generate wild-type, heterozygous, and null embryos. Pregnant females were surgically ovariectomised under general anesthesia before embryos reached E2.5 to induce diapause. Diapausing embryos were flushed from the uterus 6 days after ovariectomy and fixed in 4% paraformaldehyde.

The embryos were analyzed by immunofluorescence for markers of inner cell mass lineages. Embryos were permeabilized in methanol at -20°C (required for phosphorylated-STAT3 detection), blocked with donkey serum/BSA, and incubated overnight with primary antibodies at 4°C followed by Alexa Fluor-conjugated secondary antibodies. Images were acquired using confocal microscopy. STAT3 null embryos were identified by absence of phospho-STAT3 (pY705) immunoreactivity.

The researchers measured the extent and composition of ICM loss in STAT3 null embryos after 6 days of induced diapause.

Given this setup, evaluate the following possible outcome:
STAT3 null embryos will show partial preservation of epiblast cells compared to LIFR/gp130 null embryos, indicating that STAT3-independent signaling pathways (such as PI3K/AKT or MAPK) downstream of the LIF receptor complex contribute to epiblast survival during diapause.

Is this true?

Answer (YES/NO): NO